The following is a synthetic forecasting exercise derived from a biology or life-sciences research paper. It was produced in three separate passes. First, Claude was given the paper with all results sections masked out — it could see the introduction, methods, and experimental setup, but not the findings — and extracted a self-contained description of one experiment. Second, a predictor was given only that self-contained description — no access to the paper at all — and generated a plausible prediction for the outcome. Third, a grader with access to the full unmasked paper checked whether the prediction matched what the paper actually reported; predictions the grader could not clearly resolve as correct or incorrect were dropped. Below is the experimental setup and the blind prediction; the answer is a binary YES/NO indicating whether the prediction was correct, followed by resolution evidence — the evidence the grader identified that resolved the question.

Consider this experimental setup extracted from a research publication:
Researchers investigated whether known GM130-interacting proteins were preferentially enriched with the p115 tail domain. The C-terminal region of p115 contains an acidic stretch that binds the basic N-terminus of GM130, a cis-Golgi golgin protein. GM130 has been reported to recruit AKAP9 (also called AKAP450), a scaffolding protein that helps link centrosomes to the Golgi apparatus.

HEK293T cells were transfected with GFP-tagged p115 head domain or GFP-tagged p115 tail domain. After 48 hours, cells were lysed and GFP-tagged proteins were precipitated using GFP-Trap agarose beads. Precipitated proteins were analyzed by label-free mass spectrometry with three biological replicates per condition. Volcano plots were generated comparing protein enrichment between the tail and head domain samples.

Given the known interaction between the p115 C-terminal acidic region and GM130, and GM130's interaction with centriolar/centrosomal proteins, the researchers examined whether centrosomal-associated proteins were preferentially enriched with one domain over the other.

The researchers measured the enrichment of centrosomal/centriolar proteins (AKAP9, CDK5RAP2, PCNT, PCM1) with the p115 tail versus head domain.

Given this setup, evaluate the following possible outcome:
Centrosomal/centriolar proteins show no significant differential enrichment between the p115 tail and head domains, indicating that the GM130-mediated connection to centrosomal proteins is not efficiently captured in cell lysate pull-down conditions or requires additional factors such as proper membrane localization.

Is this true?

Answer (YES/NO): NO